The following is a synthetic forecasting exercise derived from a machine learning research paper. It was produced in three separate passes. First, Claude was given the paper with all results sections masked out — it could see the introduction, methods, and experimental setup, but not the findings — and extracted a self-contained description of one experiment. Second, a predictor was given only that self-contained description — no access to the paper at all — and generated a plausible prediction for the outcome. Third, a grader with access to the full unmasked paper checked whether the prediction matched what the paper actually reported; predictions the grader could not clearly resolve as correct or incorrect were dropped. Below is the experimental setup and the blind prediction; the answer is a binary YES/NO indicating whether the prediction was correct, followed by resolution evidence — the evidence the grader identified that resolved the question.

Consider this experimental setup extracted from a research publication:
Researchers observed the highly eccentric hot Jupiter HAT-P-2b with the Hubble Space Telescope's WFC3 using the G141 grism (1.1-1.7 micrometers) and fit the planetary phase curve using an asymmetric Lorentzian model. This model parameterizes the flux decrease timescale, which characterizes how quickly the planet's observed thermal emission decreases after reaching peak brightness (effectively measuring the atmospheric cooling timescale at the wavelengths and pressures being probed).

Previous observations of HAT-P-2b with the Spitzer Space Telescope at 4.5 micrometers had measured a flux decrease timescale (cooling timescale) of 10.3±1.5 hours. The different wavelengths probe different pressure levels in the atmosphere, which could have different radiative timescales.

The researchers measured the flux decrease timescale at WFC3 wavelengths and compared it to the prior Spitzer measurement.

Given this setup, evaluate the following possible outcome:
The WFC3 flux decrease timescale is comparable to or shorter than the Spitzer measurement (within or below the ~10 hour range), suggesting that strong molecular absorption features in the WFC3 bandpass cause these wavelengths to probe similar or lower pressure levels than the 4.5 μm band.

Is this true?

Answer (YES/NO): YES